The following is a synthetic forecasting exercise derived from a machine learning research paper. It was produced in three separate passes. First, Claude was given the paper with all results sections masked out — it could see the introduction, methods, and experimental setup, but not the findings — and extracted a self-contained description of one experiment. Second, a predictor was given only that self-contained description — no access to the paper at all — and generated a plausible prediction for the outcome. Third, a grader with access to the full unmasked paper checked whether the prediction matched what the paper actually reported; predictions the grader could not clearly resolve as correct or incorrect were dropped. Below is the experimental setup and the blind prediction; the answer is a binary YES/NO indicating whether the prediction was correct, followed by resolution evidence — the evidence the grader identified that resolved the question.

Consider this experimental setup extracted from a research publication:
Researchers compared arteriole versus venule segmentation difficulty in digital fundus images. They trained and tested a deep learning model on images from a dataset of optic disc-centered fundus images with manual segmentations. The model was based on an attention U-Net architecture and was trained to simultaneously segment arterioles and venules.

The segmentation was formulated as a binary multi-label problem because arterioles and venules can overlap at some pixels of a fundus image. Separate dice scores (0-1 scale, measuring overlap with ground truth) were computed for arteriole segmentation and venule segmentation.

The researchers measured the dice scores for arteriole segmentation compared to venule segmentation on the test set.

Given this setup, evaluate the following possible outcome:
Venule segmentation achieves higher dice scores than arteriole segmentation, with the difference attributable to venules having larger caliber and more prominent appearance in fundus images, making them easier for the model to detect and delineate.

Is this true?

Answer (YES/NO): YES